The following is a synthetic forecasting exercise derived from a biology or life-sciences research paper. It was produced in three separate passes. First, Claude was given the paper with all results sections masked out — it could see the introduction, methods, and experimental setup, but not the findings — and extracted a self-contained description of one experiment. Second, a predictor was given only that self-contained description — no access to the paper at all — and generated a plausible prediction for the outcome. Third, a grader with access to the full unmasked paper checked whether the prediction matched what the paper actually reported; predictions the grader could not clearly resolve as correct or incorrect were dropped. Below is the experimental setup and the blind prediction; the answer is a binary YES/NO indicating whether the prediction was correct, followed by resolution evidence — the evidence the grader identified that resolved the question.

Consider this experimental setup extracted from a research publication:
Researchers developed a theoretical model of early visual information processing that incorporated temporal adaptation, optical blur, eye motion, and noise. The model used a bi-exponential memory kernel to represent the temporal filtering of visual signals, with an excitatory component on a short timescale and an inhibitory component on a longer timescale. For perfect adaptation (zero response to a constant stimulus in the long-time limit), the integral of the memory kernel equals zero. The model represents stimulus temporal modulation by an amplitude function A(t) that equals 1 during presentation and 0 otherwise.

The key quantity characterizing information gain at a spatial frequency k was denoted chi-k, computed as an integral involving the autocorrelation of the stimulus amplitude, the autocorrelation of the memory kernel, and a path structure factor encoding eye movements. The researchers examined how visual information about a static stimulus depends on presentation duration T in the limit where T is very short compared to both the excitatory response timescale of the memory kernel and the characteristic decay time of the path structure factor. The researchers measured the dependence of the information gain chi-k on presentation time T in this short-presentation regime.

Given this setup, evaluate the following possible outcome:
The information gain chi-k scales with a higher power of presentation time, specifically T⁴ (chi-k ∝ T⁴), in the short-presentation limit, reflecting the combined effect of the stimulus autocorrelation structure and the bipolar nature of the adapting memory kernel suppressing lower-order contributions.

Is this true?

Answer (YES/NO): NO